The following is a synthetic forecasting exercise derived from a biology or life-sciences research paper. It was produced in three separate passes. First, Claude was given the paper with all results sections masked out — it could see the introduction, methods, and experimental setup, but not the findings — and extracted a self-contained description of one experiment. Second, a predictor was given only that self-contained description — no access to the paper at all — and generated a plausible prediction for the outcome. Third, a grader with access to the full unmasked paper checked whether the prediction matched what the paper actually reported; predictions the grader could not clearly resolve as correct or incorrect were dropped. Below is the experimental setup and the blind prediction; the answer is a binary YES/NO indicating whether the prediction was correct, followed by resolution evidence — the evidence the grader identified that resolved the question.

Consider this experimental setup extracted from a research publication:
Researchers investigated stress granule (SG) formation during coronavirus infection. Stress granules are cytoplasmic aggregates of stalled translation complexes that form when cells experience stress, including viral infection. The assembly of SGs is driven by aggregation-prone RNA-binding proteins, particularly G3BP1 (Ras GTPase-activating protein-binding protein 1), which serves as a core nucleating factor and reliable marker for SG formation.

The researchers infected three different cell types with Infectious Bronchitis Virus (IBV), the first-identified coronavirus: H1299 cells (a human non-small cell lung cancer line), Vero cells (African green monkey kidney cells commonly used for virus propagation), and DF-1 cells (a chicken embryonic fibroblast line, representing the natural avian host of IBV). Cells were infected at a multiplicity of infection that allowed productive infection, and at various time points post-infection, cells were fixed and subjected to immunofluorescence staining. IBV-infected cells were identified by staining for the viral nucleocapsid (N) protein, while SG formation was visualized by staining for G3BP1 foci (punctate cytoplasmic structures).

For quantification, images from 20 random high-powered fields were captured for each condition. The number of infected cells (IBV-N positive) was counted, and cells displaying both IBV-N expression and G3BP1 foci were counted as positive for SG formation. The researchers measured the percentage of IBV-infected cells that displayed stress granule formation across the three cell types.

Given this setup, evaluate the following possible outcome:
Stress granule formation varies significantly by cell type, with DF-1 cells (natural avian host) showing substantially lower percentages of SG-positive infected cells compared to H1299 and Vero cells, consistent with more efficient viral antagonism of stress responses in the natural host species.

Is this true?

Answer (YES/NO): NO